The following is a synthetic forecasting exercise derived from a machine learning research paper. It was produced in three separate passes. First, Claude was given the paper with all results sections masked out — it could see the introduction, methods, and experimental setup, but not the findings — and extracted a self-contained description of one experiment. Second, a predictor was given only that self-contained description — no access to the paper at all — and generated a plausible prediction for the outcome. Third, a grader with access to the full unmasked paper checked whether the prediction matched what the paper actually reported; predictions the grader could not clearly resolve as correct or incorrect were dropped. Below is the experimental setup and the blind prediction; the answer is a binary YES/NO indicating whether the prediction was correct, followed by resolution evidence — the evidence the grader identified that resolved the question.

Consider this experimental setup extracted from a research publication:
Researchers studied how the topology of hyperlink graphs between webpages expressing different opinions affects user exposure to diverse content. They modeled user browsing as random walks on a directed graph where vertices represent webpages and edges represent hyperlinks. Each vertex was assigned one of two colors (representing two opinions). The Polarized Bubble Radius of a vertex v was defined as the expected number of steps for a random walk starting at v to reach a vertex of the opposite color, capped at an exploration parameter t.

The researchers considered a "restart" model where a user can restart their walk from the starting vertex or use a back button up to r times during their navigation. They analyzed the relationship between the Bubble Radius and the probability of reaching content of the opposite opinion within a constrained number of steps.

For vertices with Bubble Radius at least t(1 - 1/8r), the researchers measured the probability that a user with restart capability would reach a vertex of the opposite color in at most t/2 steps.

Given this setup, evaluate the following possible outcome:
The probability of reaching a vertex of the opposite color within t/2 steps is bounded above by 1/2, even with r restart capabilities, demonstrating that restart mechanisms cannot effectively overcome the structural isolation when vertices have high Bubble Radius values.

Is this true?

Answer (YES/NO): NO